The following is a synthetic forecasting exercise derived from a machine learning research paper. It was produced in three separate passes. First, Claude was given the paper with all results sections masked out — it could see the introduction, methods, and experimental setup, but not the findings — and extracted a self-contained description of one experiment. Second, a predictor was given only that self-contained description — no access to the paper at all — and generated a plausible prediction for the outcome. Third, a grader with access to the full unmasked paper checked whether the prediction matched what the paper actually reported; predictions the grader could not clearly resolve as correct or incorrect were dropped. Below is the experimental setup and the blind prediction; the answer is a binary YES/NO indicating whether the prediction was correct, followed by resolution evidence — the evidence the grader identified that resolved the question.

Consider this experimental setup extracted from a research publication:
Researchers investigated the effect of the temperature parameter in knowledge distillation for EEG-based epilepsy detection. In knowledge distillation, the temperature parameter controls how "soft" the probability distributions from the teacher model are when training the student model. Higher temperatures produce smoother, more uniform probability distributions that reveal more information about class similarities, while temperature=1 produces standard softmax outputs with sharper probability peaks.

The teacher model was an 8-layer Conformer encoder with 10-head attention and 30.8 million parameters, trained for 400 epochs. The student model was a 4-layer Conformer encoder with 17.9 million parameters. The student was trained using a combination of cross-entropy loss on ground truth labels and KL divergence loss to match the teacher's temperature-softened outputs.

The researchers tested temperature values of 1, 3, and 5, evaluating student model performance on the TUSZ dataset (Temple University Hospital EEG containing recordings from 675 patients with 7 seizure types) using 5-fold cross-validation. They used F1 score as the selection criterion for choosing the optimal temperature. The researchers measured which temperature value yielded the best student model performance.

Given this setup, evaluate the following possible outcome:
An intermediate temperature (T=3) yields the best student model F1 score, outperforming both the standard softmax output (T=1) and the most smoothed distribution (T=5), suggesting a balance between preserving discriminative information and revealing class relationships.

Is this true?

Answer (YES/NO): NO